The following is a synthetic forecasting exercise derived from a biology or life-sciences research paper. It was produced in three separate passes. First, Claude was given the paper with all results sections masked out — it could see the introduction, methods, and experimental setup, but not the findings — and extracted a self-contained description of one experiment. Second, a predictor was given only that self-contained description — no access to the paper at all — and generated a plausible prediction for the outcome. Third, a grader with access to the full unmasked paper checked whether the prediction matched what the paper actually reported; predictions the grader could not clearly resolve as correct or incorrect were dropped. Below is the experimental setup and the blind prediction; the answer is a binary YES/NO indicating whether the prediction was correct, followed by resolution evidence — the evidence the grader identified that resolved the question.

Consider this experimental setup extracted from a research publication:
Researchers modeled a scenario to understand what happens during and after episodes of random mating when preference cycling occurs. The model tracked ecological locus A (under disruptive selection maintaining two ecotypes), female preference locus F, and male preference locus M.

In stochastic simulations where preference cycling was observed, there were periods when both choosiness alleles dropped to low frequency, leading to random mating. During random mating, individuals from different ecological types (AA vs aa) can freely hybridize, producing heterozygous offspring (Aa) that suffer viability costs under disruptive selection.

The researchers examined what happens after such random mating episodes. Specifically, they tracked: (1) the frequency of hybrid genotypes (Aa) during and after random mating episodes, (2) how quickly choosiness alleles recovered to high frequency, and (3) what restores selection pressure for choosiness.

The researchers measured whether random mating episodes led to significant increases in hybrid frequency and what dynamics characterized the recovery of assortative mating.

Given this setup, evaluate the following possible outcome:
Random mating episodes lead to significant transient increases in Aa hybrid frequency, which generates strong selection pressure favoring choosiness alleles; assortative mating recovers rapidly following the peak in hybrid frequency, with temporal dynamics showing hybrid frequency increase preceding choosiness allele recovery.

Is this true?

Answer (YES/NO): NO